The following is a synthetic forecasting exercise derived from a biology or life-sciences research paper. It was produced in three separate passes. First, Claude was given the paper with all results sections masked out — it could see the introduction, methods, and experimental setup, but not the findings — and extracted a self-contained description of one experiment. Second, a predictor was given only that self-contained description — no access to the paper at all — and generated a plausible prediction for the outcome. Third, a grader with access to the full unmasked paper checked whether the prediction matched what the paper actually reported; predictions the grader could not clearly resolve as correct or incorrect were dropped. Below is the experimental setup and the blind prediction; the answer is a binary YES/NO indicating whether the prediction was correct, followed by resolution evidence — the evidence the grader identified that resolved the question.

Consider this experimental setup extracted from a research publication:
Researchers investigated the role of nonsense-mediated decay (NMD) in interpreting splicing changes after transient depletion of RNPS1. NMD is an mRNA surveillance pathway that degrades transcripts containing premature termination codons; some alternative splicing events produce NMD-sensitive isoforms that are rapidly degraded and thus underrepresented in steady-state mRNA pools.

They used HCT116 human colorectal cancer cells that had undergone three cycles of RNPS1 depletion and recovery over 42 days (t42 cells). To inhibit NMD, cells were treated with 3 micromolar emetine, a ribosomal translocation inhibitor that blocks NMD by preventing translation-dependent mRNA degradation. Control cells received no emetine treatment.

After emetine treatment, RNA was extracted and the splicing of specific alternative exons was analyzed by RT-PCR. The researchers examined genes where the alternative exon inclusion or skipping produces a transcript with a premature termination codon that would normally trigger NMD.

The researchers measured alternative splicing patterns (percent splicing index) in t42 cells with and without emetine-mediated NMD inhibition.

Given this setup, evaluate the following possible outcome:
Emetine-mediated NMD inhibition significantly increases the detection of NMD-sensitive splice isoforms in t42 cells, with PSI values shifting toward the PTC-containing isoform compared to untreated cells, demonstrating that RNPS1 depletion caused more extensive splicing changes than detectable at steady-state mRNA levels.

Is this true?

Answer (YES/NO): NO